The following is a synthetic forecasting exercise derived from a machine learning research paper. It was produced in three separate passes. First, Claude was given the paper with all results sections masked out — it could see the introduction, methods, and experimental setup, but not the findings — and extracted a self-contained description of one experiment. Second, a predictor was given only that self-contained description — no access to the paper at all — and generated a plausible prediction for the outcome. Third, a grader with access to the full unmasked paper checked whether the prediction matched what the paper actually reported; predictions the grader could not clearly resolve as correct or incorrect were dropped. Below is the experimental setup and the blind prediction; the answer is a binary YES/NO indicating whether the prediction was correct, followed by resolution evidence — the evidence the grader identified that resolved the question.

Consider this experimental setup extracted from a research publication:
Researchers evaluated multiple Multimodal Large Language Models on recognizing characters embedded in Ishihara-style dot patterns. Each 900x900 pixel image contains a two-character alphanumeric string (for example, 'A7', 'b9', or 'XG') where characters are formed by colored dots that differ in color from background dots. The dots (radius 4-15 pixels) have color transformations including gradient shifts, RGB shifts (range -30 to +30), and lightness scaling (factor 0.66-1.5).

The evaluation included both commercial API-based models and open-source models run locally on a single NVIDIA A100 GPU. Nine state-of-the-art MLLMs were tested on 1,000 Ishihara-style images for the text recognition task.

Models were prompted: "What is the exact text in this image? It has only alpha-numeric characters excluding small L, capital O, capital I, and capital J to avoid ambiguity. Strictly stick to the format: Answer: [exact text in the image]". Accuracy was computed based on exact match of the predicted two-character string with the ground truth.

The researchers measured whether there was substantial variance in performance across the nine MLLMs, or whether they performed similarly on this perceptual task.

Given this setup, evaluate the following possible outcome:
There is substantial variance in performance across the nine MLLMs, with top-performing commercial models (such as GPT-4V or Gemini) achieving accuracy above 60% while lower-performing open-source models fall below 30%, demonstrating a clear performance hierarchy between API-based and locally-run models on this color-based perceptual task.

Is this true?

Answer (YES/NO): NO